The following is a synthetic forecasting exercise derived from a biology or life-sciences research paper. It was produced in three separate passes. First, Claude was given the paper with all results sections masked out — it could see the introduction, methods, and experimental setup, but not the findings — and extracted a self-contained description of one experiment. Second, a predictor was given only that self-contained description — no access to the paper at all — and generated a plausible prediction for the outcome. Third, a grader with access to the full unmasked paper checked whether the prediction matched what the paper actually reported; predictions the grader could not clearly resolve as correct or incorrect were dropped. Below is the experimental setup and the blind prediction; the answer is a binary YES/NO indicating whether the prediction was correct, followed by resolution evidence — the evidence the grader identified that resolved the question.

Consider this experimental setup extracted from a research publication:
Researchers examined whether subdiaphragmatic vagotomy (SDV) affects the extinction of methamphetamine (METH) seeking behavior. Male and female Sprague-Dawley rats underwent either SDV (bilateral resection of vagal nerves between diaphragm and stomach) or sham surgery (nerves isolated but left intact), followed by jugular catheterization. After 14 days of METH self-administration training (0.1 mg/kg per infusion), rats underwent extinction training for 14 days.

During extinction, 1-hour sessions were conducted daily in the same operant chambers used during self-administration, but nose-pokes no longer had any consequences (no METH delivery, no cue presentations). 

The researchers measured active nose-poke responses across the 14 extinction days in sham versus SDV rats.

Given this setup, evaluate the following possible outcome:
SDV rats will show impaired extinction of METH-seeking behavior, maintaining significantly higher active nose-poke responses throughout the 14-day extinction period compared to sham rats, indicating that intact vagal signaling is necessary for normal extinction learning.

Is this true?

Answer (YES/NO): NO